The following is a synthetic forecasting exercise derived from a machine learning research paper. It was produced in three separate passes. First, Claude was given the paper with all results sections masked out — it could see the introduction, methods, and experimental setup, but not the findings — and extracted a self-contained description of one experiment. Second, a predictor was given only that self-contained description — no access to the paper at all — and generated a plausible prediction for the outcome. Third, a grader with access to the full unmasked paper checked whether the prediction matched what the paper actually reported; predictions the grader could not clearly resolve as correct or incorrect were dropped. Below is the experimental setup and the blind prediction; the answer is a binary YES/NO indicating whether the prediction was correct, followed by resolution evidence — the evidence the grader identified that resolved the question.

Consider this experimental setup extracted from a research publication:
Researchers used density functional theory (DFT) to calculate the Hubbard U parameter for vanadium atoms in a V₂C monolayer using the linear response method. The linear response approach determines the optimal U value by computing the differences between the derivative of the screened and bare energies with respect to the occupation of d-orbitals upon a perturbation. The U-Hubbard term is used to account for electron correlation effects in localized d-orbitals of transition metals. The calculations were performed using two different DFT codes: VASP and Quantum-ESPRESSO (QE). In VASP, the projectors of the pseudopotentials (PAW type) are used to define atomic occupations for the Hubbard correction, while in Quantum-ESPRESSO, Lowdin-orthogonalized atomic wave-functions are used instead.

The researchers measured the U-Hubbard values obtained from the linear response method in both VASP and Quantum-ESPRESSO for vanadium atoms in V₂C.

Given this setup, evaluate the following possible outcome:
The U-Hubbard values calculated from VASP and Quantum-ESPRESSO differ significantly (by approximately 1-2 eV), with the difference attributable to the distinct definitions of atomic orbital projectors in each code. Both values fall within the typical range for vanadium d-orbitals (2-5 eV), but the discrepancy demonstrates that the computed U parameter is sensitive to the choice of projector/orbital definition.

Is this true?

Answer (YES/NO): YES